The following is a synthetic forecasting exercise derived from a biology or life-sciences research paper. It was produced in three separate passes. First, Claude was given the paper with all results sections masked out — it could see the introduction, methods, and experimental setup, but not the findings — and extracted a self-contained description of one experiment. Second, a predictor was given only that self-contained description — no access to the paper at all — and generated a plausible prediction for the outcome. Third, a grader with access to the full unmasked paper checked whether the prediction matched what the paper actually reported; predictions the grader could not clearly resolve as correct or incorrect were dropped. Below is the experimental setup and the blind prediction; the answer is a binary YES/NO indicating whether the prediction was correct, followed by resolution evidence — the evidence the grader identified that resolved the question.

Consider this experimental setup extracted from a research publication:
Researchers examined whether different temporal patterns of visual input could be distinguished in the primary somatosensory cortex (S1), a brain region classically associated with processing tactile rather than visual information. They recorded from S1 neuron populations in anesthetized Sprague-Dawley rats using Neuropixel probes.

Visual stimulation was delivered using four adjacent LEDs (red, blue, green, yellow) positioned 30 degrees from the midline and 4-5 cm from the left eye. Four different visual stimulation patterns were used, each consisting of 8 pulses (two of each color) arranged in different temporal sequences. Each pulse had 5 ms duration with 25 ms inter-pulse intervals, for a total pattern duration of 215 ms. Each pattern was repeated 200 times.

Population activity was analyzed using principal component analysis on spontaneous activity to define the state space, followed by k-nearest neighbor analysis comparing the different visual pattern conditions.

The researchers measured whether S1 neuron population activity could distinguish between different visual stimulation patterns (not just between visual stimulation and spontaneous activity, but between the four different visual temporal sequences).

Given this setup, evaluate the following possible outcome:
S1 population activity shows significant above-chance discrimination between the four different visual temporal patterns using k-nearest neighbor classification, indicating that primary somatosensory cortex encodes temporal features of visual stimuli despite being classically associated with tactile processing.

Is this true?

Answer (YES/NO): YES